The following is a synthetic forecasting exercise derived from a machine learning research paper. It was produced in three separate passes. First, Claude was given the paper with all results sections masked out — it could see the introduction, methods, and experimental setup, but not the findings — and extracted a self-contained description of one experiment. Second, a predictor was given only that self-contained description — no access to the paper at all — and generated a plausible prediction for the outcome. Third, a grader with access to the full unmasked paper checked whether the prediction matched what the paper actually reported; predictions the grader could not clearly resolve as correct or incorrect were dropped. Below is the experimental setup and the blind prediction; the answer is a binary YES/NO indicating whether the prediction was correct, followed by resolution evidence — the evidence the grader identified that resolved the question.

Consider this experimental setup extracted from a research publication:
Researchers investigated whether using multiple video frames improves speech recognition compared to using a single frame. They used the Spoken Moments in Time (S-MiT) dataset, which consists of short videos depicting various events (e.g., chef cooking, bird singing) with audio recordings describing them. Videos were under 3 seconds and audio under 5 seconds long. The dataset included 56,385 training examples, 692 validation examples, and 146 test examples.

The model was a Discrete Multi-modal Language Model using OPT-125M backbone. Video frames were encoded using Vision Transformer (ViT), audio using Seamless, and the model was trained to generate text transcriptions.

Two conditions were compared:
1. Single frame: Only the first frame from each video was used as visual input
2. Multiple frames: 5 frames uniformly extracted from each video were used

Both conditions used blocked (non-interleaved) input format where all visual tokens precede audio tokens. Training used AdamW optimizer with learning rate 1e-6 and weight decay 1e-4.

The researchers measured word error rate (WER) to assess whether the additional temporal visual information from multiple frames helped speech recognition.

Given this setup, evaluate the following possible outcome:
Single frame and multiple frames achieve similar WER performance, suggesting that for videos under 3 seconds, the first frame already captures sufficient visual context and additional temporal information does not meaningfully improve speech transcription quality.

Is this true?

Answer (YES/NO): NO